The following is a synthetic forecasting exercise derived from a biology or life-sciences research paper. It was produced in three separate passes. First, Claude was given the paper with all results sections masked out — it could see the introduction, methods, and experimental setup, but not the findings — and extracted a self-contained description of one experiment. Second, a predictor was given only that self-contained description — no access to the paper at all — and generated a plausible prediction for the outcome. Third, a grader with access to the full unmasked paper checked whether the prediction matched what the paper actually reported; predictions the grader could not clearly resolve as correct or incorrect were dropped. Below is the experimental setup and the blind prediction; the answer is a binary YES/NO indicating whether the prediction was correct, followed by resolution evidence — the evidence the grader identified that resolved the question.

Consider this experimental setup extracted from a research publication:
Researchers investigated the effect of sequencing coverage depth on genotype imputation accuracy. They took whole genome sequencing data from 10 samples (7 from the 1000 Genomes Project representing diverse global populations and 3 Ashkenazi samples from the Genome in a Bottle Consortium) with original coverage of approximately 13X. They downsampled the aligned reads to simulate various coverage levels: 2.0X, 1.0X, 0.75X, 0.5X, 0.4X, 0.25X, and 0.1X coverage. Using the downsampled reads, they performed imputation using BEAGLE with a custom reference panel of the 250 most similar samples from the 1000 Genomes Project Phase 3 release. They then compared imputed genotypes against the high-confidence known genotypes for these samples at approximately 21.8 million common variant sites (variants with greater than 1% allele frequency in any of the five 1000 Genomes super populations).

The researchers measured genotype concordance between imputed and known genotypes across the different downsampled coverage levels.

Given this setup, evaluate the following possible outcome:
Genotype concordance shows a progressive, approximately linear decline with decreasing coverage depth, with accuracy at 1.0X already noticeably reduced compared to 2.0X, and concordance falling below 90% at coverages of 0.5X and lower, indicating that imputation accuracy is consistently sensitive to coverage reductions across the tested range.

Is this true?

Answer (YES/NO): NO